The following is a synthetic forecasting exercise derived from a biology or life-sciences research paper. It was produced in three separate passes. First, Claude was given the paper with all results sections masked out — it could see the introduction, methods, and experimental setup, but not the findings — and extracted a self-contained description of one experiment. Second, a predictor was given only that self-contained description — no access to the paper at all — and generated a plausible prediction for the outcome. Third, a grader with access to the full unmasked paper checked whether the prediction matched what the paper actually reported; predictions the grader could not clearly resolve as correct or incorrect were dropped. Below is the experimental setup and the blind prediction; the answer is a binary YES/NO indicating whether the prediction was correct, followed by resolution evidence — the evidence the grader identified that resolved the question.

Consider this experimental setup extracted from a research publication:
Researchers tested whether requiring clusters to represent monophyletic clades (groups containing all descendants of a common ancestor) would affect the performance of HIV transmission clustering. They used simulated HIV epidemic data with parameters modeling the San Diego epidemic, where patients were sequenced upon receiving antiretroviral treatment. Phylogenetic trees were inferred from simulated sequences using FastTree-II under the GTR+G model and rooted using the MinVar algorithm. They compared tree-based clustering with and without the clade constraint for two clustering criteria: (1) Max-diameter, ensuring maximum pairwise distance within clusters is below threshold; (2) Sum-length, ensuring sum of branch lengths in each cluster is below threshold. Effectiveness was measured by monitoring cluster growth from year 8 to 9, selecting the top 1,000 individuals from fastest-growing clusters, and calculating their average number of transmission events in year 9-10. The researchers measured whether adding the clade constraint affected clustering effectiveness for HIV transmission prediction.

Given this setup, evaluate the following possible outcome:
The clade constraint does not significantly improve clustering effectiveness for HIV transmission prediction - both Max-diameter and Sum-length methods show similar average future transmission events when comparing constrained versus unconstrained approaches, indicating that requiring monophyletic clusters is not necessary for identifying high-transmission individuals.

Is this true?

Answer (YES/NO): YES